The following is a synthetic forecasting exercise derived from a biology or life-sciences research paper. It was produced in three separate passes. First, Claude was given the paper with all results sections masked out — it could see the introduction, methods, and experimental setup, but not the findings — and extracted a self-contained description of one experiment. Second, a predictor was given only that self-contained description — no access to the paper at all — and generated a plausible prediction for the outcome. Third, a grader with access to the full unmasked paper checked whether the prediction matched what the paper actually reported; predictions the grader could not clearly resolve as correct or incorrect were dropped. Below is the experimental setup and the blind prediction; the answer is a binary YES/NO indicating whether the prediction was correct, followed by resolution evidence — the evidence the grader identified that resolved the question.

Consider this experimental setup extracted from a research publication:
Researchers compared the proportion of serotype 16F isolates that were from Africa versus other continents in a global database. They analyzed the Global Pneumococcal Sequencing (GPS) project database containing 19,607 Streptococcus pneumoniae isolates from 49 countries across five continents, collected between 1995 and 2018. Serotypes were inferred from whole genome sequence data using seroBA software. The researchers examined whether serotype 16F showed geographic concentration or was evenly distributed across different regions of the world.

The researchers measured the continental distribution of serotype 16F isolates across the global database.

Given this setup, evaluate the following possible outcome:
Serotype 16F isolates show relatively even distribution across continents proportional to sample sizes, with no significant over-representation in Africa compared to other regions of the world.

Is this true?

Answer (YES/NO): NO